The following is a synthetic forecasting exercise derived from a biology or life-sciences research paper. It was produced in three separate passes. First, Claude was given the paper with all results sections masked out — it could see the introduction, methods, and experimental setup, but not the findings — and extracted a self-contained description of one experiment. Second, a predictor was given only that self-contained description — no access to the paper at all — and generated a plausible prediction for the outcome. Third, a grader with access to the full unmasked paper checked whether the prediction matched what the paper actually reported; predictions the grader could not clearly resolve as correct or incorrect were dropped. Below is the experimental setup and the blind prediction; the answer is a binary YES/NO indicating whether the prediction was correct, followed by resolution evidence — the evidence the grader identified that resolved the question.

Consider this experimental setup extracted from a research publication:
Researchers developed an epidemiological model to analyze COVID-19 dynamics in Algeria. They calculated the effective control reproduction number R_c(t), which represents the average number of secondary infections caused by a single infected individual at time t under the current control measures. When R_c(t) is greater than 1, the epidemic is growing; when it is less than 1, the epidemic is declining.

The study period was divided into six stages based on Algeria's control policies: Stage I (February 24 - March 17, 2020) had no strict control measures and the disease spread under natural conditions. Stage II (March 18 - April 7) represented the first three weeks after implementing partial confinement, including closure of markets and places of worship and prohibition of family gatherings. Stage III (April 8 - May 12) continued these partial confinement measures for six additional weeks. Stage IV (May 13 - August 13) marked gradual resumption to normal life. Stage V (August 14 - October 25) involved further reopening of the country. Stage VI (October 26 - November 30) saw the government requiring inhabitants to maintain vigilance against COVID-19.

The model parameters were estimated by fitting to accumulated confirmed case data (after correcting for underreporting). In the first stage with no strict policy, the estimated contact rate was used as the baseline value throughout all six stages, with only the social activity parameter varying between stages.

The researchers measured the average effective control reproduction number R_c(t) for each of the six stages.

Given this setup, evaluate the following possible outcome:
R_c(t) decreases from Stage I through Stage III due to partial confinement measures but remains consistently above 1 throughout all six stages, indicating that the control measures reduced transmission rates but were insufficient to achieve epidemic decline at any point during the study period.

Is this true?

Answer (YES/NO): NO